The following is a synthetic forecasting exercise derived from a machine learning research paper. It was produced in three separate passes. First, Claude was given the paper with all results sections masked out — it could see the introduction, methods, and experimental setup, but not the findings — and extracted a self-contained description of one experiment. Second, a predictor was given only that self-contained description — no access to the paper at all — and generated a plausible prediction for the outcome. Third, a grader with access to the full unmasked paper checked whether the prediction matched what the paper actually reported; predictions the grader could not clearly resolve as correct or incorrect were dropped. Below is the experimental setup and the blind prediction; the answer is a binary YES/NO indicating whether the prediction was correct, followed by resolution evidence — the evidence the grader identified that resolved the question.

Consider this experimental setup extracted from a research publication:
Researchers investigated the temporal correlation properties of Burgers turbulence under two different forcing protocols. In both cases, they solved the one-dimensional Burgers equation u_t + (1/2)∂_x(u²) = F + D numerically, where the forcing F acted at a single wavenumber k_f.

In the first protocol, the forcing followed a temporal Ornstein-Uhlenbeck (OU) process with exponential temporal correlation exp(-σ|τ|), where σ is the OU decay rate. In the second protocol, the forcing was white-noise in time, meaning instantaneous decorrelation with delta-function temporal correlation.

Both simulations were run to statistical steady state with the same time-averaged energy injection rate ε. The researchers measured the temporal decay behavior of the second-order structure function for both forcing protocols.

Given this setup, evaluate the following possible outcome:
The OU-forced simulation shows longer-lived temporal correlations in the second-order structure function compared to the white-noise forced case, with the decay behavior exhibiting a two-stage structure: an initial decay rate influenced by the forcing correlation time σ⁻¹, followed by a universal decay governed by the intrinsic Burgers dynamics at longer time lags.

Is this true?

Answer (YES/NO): NO